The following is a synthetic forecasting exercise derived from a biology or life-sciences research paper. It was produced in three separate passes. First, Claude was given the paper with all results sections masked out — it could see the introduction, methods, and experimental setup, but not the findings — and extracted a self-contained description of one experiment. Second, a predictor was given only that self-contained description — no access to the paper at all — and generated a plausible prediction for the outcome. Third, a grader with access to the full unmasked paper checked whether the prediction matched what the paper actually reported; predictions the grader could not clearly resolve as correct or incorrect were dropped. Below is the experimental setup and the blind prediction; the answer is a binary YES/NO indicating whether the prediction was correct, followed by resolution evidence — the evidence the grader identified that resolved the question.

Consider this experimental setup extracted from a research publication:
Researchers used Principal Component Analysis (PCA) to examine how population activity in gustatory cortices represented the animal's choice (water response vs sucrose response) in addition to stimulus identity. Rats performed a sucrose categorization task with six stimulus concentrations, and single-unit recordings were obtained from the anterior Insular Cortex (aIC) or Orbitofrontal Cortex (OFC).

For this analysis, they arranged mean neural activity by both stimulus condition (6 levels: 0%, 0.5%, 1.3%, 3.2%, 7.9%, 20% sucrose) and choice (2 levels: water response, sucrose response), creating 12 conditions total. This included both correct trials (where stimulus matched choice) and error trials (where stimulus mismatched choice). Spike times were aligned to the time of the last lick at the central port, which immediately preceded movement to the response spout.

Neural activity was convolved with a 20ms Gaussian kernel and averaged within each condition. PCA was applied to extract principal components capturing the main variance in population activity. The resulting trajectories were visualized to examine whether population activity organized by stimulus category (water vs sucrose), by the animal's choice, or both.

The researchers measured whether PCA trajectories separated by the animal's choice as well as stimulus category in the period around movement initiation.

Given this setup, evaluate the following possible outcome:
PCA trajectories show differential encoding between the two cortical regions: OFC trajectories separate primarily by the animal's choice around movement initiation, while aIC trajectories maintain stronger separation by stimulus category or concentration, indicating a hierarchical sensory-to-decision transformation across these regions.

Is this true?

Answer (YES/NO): NO